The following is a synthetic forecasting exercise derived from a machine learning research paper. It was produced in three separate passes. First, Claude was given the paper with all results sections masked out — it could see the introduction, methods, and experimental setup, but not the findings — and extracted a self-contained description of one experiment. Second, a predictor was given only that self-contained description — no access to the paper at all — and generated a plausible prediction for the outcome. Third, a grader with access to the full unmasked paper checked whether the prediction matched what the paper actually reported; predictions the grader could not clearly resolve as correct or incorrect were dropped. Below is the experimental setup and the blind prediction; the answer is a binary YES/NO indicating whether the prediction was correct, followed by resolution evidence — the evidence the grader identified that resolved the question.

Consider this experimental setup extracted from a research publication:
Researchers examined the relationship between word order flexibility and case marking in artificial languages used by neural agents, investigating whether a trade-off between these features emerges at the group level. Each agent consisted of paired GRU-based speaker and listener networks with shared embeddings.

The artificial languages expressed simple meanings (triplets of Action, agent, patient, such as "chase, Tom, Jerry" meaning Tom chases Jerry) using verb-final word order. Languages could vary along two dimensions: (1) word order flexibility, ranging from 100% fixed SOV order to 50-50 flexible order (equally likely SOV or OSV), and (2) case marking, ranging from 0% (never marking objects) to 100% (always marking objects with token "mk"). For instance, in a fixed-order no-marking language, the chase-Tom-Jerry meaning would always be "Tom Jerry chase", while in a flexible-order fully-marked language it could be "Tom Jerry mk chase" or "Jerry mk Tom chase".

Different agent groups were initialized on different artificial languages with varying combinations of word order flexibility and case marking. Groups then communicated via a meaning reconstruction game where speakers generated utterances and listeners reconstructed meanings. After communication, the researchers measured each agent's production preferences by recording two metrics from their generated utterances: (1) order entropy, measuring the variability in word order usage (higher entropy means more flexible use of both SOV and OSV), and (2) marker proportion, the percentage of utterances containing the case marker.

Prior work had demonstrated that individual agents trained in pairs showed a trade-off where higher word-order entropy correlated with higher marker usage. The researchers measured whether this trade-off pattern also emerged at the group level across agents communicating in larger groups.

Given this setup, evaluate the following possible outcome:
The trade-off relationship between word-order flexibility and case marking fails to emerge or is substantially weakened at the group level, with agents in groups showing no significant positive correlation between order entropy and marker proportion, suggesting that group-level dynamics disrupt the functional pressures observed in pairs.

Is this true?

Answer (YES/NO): NO